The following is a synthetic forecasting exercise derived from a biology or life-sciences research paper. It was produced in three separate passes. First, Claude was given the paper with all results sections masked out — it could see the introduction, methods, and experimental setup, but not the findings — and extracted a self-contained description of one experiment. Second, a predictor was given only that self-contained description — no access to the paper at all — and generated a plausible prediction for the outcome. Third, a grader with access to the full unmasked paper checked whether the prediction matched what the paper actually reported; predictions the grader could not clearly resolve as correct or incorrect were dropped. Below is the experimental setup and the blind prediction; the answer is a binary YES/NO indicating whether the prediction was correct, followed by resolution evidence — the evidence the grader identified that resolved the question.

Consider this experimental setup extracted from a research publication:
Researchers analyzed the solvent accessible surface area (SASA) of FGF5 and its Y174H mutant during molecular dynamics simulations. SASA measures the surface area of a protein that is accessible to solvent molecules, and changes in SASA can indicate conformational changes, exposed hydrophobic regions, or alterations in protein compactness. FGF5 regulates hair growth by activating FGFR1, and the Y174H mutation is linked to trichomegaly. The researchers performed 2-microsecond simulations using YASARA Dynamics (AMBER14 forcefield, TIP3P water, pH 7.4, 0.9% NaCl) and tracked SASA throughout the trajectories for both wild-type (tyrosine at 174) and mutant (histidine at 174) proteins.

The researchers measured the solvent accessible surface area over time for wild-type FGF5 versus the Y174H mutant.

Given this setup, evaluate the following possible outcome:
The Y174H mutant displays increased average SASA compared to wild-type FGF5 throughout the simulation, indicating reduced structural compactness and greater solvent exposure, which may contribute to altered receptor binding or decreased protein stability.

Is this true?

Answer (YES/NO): YES